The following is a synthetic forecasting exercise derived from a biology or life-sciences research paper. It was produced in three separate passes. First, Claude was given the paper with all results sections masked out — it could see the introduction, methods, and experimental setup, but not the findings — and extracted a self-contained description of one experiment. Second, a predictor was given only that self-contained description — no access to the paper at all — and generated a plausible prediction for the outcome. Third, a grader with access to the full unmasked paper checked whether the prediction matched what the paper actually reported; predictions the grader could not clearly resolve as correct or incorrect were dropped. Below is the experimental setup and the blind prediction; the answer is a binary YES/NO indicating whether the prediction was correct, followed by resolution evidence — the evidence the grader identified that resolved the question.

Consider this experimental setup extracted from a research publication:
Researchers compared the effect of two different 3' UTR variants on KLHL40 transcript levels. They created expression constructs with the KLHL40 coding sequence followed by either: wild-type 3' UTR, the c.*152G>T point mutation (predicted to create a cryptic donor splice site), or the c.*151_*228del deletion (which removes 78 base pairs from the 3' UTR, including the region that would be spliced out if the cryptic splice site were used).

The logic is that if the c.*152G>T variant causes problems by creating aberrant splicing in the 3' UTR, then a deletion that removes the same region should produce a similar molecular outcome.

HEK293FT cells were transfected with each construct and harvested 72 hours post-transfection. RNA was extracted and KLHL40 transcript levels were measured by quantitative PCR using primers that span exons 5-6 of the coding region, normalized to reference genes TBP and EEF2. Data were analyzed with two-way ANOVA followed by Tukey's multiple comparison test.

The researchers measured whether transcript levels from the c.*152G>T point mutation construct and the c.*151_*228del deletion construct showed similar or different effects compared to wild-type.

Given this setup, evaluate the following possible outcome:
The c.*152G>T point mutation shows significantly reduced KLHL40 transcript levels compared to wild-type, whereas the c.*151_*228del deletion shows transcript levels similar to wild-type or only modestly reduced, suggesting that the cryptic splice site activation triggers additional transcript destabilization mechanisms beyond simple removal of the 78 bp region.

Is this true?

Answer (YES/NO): YES